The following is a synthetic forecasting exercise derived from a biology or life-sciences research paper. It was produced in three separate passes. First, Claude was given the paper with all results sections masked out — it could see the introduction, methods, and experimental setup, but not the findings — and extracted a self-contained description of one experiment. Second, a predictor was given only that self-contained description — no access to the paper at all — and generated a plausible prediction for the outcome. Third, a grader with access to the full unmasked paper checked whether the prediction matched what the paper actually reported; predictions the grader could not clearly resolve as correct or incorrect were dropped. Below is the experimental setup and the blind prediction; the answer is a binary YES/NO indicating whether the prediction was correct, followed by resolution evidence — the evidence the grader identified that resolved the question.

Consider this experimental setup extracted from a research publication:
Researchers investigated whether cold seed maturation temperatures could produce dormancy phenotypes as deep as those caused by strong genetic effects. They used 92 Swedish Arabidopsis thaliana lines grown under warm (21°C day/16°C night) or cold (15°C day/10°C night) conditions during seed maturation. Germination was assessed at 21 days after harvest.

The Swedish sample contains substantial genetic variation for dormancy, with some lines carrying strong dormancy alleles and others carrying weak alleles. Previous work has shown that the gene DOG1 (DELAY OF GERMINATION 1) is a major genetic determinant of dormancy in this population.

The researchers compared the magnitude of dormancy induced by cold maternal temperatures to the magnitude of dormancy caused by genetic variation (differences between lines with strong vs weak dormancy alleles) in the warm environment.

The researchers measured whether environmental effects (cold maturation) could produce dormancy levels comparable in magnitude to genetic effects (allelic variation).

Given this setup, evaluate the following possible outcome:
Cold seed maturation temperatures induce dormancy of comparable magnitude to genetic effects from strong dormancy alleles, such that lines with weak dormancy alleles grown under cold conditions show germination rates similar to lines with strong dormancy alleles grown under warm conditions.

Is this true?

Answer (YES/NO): YES